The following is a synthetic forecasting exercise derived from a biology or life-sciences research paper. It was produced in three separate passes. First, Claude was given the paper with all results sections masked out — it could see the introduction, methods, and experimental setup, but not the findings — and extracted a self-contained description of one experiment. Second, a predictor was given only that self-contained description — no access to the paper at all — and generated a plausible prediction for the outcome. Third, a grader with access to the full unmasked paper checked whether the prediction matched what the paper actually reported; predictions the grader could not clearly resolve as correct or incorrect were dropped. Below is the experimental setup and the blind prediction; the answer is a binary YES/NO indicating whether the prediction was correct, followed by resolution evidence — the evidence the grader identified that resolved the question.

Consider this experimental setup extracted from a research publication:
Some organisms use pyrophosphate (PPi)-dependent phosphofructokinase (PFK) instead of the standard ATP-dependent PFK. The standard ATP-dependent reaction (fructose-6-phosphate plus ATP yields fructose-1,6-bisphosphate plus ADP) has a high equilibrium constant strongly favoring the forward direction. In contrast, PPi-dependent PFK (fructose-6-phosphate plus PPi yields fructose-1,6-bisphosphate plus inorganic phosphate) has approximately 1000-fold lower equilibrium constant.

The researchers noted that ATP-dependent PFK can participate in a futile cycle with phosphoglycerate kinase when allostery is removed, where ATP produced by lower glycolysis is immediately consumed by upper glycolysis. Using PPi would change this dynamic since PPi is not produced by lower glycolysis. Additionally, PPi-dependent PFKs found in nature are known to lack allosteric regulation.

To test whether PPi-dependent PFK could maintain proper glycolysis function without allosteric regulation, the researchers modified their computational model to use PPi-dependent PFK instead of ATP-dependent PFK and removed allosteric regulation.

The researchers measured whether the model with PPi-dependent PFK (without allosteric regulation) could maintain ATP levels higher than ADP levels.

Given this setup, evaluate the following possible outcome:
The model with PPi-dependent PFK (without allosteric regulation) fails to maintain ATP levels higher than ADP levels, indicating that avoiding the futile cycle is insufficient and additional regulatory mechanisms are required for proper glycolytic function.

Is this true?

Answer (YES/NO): NO